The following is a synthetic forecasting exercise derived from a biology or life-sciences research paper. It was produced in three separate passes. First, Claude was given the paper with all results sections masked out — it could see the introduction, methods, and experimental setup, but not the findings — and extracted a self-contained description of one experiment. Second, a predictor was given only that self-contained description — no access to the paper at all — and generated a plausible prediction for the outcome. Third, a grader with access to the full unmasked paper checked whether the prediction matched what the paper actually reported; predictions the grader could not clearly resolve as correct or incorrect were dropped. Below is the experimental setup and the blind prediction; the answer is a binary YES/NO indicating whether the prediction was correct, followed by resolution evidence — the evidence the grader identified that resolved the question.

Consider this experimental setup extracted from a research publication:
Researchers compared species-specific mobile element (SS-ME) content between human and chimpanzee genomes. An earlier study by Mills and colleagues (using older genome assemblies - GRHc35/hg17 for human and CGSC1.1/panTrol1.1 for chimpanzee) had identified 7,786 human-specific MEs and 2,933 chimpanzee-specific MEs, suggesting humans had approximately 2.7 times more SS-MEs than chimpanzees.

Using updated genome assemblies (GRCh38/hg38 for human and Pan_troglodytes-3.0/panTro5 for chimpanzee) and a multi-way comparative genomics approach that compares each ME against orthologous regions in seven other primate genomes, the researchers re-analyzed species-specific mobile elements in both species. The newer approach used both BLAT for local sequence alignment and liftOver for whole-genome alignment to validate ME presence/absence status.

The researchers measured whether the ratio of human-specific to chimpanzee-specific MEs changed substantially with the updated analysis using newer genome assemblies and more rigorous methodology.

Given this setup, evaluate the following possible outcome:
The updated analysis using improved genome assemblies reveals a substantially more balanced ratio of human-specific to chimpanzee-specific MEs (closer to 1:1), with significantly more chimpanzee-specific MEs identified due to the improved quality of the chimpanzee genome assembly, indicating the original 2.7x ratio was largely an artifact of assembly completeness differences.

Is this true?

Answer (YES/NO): YES